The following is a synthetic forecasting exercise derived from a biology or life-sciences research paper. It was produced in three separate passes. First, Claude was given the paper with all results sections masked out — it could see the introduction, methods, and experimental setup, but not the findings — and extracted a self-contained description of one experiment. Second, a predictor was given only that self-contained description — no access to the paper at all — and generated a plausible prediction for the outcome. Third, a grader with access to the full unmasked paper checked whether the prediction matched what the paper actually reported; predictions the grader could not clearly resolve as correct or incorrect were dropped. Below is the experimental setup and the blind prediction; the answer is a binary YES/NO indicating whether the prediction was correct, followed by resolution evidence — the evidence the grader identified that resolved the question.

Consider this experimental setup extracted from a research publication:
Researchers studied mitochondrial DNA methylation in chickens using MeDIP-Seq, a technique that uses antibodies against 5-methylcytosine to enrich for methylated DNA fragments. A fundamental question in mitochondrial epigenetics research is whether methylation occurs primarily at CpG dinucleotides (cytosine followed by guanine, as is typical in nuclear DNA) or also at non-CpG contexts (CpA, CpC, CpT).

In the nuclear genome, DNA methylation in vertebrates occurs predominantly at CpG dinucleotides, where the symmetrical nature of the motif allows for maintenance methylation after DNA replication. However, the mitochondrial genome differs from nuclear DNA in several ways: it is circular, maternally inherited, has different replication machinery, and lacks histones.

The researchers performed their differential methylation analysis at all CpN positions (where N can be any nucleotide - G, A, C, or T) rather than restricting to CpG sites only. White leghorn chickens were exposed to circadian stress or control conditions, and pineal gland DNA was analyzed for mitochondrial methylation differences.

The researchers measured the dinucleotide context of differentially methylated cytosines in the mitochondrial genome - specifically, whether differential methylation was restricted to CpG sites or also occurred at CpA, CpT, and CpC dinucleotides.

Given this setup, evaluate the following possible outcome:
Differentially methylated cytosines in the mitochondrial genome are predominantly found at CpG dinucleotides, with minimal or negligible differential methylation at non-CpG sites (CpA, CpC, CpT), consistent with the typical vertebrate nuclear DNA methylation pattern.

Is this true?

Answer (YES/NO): NO